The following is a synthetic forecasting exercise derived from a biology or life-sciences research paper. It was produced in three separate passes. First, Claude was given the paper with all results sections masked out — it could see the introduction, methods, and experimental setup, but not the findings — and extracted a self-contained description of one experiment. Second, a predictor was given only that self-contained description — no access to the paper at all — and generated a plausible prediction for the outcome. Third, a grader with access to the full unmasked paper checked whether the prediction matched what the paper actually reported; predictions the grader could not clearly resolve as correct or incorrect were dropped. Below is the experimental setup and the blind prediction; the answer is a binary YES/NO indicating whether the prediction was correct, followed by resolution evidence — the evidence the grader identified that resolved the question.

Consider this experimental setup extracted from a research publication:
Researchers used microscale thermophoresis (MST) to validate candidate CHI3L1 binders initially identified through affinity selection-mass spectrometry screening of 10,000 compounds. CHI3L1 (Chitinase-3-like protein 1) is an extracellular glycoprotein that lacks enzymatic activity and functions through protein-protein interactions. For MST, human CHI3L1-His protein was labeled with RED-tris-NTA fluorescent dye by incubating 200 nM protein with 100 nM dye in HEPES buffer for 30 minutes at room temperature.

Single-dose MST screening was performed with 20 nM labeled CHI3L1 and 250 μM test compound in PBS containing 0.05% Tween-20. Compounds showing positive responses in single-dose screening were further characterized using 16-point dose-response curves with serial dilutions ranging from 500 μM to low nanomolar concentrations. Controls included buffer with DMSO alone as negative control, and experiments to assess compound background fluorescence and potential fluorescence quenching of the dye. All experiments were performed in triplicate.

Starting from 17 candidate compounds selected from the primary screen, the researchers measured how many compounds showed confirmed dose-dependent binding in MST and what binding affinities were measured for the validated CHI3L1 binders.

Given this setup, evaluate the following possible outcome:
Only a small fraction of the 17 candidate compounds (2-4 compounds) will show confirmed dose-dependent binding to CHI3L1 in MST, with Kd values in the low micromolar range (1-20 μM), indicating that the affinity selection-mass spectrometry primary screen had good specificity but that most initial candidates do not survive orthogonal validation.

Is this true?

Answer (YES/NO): NO